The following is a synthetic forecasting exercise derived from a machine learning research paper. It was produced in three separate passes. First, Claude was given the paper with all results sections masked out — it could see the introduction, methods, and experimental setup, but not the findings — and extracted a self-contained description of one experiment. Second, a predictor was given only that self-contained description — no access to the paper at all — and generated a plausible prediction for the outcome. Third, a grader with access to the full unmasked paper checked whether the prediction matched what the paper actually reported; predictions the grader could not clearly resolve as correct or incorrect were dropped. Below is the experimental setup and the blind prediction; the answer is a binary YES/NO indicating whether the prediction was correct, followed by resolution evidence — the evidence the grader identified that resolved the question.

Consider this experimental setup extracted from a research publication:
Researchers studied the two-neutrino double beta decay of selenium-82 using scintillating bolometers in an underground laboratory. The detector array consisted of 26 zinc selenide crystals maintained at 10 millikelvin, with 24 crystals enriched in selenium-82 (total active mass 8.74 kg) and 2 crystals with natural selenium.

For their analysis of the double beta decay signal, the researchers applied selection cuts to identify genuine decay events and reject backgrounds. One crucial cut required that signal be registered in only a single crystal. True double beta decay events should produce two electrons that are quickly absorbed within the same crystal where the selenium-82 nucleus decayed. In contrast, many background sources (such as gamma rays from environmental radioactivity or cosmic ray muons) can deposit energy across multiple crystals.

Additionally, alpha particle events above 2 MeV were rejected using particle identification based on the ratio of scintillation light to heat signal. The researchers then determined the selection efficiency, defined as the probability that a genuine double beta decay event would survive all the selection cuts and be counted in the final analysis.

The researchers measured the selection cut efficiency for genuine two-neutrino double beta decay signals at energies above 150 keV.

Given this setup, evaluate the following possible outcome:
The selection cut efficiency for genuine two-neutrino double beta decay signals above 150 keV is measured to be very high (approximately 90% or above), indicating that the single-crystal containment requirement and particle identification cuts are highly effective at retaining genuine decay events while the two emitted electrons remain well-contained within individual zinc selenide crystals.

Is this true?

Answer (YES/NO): YES